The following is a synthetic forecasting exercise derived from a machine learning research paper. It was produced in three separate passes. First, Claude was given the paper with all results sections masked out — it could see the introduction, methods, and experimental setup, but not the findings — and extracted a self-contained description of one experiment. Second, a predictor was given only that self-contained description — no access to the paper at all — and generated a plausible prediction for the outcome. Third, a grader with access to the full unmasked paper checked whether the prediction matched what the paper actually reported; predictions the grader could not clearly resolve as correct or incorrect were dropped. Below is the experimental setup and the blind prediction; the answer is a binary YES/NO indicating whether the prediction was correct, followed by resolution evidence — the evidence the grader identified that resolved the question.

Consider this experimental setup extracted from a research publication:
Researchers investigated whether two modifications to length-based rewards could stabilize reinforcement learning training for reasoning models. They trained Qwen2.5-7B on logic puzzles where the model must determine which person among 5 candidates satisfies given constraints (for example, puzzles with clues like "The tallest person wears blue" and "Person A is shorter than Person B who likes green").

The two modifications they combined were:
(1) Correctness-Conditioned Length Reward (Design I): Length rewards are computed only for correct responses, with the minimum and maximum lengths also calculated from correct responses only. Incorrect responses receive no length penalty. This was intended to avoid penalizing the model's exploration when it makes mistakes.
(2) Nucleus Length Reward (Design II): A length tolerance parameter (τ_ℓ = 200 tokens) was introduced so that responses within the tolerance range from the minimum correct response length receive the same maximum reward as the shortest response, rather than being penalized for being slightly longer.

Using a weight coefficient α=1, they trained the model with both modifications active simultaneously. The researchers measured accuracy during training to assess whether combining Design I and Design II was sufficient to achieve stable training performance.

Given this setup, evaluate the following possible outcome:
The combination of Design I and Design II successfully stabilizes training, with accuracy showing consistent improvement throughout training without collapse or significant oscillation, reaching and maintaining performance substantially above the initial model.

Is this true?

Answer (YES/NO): NO